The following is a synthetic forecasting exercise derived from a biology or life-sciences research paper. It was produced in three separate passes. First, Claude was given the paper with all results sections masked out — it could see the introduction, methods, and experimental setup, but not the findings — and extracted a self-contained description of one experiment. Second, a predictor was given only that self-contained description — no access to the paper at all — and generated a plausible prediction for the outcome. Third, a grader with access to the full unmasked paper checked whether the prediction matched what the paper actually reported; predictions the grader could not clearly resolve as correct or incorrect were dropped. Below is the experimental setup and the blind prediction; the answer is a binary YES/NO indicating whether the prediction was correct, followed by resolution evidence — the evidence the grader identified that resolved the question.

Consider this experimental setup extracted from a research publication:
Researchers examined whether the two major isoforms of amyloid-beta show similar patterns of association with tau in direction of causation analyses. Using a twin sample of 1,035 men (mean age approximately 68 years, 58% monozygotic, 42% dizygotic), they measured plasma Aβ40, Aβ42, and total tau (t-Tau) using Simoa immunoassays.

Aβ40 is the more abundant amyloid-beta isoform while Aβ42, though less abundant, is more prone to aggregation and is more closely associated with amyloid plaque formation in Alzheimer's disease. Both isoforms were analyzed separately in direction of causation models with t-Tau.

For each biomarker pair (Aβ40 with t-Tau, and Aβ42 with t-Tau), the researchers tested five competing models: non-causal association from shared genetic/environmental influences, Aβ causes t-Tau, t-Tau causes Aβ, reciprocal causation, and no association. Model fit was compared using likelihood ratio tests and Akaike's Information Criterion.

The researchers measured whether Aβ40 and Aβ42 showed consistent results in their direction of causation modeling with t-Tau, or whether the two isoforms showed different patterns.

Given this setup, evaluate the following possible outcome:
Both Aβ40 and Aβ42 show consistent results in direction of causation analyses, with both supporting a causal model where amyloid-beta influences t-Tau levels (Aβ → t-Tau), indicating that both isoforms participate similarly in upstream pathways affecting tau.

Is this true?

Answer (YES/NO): NO